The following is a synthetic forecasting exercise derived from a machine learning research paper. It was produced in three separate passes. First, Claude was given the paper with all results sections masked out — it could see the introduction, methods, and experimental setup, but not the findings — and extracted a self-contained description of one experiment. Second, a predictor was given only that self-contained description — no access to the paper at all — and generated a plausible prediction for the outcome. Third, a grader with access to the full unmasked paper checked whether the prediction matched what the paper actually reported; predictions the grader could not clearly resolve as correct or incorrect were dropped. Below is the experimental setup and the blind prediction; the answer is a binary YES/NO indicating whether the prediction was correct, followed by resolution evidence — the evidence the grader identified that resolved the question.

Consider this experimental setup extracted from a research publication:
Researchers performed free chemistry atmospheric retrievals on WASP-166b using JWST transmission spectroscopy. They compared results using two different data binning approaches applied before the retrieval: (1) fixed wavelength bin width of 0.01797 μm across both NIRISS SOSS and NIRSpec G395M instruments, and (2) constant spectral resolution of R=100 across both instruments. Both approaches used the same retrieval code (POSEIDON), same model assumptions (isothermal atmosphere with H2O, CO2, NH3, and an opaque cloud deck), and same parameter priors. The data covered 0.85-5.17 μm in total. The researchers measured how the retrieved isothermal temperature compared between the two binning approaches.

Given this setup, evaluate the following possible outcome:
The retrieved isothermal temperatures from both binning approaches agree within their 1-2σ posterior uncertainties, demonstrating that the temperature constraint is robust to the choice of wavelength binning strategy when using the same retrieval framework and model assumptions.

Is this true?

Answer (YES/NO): YES